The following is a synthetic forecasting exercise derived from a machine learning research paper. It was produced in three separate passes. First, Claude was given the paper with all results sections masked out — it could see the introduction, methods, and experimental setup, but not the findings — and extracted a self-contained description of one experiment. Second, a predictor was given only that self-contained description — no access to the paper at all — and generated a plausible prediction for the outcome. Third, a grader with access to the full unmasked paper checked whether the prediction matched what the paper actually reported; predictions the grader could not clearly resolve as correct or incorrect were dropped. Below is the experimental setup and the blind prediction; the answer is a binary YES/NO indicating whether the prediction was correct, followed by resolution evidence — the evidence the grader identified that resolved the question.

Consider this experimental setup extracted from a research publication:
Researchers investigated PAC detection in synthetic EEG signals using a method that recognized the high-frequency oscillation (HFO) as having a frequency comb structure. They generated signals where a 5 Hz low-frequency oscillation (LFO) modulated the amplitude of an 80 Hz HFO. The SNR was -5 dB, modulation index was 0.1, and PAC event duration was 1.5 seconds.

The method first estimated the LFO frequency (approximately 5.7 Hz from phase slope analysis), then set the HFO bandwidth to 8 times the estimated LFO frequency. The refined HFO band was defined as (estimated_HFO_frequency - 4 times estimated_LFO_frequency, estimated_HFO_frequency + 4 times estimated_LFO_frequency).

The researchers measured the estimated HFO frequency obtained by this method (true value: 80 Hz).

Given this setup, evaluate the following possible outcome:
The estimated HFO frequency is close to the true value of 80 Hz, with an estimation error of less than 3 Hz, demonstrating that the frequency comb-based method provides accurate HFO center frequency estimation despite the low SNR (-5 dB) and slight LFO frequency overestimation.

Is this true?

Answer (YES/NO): NO